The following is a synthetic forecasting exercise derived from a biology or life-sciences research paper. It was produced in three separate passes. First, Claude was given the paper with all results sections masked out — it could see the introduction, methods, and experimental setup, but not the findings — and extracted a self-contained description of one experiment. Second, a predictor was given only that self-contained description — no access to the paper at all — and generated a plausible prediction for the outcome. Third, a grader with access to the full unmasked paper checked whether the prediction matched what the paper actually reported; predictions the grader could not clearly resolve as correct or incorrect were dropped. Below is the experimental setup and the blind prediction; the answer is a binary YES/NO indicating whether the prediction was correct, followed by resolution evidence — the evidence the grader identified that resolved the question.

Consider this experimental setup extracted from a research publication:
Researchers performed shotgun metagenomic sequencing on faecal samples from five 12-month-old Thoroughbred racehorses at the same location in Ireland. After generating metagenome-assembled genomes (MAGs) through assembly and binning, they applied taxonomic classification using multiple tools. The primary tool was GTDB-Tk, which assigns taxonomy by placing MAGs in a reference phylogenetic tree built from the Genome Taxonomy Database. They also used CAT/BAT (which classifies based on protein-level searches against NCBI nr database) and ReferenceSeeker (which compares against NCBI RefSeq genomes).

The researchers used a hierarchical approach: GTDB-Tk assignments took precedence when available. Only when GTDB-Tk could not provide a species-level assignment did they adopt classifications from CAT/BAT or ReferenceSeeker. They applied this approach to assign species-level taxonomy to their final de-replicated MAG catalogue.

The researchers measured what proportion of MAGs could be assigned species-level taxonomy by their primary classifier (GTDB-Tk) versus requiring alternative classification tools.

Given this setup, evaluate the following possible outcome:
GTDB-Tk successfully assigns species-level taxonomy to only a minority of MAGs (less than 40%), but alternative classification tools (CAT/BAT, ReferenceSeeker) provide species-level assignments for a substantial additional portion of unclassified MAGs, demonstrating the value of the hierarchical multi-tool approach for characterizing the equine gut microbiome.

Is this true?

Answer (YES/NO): NO